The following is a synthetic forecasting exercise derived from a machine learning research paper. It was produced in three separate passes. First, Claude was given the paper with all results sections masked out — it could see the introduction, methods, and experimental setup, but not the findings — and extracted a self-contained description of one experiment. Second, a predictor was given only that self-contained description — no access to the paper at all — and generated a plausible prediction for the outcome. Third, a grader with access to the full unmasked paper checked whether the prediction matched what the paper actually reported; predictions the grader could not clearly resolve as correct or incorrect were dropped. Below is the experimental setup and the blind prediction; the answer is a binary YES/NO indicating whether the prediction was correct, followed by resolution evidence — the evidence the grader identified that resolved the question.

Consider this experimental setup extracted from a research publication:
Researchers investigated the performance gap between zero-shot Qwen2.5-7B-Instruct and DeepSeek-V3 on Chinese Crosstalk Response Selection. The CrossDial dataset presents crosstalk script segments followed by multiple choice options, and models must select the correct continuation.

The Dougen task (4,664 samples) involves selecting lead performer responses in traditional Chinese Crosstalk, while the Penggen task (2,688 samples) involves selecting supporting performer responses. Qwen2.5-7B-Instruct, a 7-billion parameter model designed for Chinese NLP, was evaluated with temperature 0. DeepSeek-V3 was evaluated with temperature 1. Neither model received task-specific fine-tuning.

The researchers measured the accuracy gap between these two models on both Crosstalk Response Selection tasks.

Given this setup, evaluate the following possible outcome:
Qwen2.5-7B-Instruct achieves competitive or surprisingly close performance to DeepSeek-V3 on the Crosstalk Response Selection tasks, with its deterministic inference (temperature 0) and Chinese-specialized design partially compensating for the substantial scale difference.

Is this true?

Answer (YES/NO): NO